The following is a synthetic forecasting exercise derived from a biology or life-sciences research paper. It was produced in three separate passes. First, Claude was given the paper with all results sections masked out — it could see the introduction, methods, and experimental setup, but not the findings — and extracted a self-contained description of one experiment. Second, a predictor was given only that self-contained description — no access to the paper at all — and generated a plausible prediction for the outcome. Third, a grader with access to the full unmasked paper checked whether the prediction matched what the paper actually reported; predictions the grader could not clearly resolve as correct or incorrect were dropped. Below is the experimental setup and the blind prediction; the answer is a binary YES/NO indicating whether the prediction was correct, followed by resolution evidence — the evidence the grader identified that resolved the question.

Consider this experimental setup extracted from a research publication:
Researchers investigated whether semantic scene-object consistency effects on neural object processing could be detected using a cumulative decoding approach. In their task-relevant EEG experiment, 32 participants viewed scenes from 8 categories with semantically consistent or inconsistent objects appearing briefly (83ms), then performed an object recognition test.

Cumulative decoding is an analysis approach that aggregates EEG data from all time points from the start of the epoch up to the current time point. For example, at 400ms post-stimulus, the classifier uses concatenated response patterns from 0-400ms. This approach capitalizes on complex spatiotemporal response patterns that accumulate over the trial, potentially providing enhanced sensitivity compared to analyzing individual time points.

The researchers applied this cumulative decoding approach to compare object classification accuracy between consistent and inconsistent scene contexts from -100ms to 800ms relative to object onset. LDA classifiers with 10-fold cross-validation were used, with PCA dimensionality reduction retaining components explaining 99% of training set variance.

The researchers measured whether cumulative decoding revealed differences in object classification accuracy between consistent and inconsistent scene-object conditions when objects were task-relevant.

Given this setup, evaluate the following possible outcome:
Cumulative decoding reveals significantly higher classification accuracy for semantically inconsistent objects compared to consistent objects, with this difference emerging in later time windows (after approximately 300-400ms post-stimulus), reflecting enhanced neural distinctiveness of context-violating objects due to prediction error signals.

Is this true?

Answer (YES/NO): NO